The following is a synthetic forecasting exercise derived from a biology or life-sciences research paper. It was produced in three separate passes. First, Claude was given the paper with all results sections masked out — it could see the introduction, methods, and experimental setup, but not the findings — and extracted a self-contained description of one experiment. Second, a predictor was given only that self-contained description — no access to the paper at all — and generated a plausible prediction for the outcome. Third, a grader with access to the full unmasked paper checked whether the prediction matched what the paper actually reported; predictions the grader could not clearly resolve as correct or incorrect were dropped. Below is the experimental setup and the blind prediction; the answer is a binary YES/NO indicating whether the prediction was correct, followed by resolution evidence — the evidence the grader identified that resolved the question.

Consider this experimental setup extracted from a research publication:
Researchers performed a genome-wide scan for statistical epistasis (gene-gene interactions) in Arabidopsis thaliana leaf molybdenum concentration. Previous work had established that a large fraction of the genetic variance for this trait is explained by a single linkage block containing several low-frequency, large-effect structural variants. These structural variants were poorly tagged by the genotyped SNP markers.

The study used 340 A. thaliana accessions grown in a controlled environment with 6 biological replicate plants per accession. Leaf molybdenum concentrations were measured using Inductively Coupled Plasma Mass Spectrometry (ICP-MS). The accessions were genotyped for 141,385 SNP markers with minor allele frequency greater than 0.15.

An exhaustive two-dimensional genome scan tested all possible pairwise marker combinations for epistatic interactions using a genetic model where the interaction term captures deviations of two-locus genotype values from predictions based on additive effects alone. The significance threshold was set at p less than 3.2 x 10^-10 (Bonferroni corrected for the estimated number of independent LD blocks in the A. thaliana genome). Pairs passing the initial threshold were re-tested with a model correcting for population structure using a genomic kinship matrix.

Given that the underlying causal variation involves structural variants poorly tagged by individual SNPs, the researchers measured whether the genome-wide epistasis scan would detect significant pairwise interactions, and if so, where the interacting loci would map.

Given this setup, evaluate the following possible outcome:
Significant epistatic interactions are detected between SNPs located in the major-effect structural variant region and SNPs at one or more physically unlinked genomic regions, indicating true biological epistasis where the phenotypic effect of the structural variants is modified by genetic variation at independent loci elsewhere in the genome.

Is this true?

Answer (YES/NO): NO